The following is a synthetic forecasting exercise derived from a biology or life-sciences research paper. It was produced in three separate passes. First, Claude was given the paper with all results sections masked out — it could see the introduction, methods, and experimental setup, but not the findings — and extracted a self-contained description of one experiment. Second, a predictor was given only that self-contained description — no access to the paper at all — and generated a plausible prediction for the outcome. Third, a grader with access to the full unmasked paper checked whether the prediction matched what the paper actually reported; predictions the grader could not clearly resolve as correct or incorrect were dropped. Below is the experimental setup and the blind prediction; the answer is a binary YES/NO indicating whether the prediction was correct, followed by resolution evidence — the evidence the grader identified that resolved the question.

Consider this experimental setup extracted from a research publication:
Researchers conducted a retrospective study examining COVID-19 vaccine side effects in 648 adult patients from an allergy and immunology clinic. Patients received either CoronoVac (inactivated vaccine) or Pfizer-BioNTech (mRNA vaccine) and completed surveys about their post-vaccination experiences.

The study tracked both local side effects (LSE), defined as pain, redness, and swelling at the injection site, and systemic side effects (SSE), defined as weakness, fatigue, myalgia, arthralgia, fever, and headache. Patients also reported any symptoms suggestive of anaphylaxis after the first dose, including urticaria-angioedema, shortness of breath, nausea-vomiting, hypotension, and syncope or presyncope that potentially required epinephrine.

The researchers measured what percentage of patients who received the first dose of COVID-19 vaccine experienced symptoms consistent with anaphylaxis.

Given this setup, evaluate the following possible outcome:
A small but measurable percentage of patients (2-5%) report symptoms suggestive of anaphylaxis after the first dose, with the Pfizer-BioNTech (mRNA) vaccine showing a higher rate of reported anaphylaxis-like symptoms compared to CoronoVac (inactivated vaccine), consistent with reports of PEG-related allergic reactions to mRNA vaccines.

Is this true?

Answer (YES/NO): NO